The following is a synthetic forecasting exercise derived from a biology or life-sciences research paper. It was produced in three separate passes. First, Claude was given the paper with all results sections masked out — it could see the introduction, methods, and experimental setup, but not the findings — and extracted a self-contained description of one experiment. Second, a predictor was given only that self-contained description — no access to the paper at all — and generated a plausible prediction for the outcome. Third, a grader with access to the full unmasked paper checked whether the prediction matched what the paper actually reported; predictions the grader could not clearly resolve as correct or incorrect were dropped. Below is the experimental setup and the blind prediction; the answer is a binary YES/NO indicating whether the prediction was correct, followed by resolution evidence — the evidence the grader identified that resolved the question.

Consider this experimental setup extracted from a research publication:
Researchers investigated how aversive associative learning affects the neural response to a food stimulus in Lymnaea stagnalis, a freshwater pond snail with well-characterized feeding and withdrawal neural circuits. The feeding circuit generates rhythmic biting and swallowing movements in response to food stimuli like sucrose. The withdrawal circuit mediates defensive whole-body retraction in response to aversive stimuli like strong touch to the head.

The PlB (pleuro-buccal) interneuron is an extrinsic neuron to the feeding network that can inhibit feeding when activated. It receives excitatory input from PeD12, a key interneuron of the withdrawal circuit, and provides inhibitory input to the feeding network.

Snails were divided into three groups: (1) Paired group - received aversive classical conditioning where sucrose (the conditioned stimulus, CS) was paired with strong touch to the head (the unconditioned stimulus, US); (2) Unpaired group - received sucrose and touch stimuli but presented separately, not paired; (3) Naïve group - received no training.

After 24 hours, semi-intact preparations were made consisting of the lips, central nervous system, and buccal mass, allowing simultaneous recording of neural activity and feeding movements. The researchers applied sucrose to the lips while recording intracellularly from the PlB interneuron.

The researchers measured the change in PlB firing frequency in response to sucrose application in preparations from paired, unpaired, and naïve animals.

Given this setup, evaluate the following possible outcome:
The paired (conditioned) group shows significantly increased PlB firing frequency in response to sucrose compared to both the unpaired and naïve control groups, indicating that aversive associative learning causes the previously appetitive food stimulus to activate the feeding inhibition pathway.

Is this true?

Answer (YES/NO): YES